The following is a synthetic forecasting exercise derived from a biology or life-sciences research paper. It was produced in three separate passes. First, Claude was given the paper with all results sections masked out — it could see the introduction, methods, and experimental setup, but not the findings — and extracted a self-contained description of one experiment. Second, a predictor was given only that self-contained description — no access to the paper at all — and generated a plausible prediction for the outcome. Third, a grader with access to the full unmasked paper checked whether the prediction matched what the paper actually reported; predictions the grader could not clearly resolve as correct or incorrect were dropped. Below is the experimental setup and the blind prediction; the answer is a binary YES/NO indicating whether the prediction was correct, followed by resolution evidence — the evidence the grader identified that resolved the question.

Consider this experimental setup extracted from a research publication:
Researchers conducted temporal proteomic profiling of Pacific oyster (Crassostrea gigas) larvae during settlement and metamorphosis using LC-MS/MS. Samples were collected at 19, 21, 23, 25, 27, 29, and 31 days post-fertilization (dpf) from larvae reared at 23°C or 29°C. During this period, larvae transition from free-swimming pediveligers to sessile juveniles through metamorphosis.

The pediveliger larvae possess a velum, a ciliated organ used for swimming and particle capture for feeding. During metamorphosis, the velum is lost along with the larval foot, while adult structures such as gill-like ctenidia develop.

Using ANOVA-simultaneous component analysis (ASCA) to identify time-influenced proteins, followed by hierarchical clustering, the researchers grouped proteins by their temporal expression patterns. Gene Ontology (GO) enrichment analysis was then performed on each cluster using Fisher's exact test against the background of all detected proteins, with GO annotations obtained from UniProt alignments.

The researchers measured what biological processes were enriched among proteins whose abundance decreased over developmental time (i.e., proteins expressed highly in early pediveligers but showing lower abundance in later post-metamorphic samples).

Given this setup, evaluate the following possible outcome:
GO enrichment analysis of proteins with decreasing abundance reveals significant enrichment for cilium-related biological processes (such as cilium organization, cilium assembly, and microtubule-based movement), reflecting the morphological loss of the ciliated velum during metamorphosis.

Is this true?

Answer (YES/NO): NO